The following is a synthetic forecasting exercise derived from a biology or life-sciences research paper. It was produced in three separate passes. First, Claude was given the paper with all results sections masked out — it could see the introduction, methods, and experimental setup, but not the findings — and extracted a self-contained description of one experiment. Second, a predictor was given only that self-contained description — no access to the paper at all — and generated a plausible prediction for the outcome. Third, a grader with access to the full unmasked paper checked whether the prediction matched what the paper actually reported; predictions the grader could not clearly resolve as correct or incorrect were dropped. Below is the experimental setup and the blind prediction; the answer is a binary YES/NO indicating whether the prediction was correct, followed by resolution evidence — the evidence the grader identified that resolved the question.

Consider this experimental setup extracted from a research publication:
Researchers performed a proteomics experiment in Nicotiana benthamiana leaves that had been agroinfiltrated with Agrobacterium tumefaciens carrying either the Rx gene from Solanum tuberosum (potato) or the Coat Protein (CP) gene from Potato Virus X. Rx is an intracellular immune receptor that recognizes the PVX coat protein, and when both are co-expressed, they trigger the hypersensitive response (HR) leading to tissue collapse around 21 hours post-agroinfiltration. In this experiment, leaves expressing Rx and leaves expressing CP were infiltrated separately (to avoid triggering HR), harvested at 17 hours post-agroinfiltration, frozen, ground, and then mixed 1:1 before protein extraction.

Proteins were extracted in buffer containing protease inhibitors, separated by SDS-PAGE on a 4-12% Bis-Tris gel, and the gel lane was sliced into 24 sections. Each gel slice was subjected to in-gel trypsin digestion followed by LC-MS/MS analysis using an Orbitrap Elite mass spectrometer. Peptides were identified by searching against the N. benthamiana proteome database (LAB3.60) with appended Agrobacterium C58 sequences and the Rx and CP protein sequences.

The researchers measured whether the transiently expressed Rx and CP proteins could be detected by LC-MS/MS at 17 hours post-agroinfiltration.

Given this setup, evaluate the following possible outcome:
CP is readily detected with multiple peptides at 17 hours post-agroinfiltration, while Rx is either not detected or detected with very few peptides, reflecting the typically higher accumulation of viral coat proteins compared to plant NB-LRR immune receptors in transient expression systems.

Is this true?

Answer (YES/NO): NO